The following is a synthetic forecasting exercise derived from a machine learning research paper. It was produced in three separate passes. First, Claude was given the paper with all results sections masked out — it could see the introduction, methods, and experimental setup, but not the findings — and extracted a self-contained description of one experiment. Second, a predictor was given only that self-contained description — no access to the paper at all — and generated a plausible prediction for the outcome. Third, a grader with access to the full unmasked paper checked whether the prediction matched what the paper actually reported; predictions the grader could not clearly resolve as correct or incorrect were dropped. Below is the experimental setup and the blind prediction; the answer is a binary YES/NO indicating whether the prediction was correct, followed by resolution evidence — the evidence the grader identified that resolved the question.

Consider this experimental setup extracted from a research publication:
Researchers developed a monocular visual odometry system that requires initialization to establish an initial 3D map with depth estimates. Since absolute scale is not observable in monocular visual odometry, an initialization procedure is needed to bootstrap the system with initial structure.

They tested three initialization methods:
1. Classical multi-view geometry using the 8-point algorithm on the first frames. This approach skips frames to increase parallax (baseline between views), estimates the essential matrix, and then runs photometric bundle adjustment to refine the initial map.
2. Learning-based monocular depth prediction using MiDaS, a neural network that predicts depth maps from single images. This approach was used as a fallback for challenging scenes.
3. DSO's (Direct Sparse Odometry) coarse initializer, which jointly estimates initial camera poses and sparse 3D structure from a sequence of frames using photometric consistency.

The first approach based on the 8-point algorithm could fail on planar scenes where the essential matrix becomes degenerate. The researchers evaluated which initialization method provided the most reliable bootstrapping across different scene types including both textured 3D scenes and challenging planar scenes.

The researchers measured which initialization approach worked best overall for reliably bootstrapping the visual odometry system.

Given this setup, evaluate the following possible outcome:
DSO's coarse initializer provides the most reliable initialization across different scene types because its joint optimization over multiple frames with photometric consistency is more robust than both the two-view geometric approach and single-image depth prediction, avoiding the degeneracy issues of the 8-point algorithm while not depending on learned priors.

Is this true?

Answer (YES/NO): YES